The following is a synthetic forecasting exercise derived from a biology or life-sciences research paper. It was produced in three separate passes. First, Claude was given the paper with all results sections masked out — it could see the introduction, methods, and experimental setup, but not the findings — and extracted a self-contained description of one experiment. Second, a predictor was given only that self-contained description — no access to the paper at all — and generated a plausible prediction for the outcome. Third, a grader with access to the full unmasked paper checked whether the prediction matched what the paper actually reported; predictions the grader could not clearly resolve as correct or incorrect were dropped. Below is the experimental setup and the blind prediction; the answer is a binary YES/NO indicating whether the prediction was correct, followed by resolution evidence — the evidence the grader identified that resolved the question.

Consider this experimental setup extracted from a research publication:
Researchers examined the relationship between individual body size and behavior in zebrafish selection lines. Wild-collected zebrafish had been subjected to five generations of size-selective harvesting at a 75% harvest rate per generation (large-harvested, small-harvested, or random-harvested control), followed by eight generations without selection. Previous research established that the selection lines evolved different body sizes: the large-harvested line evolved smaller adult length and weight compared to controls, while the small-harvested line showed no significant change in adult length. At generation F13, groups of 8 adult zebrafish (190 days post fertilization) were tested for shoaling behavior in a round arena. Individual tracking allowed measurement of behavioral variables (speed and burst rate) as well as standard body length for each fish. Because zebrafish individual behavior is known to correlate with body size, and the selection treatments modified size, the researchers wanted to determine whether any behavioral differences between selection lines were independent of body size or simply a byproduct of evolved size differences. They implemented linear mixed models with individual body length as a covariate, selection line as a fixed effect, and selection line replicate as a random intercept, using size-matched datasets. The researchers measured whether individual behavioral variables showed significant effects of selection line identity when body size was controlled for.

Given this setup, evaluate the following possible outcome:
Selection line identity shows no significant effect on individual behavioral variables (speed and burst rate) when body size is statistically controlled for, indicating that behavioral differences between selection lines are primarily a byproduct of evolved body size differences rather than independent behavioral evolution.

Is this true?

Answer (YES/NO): NO